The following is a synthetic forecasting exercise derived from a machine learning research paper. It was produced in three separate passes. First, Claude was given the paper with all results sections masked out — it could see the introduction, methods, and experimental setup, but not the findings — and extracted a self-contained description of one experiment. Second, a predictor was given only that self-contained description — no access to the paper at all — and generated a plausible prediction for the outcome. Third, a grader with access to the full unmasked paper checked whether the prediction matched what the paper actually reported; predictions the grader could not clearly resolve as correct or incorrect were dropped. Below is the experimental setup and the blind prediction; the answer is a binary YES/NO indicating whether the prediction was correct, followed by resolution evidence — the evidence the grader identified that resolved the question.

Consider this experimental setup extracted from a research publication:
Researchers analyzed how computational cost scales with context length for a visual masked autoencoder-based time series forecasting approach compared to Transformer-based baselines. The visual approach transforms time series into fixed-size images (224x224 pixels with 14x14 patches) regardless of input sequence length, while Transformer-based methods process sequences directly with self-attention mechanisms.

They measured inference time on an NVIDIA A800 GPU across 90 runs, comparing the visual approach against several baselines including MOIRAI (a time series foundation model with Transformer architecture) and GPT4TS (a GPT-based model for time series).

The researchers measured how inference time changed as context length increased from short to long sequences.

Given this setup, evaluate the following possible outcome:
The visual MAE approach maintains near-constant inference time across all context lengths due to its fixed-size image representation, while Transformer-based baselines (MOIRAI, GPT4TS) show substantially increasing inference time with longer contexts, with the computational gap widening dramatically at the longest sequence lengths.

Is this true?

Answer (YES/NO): YES